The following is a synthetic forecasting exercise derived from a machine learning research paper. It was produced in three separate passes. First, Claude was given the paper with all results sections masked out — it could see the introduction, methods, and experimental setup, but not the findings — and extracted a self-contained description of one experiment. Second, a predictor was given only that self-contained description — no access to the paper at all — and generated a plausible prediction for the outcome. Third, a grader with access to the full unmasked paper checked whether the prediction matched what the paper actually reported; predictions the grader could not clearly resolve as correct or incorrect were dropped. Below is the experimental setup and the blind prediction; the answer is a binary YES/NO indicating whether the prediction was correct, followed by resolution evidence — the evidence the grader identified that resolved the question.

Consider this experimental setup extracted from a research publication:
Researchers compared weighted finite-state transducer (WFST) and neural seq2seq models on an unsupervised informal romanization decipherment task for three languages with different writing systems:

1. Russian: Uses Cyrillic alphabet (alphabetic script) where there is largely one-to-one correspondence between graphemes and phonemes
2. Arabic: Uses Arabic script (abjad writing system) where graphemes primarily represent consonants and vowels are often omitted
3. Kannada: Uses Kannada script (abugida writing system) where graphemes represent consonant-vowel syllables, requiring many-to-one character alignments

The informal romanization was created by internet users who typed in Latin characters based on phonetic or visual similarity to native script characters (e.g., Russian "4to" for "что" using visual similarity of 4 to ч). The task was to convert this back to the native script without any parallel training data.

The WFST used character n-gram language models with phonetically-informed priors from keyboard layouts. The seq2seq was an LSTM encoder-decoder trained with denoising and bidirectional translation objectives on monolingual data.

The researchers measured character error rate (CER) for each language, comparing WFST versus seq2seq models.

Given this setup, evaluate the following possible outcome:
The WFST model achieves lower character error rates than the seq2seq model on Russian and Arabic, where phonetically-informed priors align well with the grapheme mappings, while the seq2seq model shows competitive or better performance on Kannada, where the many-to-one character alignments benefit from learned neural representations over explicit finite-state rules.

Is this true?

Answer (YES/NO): NO